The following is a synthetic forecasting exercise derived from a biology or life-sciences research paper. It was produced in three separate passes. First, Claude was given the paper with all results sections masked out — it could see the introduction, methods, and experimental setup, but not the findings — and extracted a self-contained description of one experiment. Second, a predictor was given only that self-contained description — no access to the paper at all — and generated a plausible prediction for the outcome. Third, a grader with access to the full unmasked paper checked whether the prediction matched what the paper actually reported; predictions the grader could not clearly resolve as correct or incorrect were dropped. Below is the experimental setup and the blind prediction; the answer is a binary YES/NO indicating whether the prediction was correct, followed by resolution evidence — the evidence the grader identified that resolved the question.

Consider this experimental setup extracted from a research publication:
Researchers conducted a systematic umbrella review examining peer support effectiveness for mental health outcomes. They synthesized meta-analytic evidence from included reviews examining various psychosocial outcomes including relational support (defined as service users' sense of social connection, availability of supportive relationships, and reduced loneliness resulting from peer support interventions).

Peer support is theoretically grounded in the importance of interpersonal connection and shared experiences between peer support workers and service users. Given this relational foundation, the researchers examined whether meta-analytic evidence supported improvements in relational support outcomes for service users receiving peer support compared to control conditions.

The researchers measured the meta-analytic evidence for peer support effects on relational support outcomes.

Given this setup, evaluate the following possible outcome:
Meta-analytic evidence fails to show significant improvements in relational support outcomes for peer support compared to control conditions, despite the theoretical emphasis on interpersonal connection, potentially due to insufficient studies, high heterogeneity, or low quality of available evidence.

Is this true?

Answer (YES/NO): YES